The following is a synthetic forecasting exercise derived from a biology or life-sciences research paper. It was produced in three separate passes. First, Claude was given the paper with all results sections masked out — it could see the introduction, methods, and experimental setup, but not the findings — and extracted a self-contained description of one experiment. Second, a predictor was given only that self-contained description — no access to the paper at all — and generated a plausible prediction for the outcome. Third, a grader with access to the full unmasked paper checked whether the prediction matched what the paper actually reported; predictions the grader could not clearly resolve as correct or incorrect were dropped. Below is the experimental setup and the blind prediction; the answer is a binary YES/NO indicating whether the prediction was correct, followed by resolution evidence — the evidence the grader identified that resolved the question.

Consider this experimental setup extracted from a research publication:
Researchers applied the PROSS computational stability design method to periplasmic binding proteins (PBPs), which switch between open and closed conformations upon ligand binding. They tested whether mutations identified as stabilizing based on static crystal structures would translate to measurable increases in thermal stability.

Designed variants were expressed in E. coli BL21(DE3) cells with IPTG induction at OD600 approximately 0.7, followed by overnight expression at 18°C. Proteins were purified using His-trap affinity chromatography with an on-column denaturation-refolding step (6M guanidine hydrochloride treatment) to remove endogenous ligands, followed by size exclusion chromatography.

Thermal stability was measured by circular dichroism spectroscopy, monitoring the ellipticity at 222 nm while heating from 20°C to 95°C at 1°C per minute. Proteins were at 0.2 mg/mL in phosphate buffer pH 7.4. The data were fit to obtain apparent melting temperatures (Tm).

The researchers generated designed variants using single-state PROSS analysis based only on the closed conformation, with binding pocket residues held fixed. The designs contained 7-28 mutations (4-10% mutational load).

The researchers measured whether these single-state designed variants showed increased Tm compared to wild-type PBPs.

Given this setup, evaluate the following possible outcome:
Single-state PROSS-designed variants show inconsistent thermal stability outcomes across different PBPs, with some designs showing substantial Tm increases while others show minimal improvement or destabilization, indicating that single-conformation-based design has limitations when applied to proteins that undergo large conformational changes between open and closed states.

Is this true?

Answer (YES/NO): NO